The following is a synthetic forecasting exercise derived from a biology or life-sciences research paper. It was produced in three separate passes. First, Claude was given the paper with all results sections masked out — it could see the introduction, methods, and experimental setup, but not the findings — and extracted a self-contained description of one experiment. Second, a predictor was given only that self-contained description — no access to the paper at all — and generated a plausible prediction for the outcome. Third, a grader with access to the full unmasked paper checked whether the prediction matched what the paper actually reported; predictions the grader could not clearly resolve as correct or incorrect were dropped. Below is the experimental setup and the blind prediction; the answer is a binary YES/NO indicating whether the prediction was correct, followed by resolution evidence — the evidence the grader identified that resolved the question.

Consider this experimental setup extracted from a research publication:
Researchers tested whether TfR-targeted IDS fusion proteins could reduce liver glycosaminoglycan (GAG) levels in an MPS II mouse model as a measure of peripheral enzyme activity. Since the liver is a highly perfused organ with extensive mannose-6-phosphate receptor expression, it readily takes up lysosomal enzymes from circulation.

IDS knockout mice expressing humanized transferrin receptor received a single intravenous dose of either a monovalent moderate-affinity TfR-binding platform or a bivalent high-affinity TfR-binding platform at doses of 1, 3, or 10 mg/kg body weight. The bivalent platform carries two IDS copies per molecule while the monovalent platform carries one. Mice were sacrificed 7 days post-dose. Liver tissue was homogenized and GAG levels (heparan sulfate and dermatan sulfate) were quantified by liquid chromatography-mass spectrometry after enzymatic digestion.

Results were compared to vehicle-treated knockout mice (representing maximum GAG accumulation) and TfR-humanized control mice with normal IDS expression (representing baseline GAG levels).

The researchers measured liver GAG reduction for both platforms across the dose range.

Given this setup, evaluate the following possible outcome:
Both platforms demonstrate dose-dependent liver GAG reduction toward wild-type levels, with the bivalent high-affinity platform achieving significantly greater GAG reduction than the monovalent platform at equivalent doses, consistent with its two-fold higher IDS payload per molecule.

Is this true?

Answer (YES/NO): NO